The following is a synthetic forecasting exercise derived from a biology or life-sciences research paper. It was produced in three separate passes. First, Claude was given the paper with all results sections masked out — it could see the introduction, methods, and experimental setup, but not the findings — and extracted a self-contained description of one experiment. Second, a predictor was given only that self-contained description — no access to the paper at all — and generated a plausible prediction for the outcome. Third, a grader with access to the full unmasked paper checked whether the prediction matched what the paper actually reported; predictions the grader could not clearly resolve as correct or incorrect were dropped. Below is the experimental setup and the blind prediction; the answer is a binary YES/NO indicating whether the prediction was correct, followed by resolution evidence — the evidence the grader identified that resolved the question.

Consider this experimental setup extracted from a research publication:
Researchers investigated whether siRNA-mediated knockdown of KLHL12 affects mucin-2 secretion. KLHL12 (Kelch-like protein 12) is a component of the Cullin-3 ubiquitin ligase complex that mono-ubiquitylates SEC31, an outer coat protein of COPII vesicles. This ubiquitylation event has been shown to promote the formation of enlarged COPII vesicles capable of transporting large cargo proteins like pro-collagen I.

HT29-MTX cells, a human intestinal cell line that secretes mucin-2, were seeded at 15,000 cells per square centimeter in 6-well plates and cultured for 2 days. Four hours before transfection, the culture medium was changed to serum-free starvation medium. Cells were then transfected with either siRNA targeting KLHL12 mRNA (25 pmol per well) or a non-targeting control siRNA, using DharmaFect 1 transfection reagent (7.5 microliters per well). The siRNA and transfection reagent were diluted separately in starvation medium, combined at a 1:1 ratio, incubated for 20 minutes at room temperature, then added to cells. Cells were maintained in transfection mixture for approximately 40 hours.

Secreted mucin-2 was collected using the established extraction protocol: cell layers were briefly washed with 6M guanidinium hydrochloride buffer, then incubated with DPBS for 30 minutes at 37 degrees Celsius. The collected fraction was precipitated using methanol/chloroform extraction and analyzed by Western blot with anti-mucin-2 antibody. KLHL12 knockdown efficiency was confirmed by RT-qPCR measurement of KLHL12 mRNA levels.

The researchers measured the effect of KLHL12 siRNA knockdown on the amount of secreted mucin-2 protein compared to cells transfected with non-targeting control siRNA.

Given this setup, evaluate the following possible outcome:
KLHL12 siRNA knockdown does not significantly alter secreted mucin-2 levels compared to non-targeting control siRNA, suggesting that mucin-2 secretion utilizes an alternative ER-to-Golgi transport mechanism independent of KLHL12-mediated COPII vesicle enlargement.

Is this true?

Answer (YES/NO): NO